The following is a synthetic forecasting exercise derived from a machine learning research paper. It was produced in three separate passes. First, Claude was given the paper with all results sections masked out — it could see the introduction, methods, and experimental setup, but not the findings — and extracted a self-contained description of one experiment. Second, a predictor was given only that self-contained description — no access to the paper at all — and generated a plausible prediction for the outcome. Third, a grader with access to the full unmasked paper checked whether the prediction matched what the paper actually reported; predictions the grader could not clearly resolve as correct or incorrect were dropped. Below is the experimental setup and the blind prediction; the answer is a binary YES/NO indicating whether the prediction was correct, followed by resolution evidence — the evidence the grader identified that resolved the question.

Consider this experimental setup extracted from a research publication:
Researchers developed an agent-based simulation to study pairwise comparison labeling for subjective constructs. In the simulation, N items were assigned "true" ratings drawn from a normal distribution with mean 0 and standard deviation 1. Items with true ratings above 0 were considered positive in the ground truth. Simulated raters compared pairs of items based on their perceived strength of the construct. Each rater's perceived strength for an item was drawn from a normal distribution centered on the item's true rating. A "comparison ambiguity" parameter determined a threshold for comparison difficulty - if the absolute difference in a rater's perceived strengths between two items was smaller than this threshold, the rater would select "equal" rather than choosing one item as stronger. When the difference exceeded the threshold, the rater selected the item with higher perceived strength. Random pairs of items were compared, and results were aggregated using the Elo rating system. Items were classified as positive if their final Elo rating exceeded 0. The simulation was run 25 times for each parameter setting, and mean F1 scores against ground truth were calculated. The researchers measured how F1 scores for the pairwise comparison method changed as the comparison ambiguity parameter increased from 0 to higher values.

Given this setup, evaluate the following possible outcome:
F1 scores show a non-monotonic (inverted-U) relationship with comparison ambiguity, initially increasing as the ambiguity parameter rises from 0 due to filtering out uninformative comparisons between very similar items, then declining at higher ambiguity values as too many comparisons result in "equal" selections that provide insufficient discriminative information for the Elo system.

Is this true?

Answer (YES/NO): YES